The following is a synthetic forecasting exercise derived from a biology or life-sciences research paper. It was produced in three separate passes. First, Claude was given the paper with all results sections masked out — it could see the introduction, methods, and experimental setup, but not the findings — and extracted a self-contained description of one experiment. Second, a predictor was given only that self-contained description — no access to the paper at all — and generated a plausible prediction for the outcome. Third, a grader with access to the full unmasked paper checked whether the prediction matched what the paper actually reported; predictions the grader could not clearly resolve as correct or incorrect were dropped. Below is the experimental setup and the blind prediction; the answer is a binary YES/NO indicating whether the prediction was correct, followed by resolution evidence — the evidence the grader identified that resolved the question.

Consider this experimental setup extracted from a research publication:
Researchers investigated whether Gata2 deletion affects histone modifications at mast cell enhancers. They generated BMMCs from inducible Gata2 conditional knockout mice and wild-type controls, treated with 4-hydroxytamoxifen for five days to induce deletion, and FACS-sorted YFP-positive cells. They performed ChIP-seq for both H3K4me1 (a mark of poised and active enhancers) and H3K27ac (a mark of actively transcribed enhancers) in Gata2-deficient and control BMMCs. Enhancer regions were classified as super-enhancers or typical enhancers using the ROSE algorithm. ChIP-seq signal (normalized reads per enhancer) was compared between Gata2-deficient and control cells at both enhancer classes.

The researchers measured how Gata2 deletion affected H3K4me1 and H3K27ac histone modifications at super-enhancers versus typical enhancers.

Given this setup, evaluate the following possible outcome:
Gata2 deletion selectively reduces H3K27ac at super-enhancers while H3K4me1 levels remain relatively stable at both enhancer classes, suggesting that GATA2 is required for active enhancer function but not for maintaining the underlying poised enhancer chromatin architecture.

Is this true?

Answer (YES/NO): NO